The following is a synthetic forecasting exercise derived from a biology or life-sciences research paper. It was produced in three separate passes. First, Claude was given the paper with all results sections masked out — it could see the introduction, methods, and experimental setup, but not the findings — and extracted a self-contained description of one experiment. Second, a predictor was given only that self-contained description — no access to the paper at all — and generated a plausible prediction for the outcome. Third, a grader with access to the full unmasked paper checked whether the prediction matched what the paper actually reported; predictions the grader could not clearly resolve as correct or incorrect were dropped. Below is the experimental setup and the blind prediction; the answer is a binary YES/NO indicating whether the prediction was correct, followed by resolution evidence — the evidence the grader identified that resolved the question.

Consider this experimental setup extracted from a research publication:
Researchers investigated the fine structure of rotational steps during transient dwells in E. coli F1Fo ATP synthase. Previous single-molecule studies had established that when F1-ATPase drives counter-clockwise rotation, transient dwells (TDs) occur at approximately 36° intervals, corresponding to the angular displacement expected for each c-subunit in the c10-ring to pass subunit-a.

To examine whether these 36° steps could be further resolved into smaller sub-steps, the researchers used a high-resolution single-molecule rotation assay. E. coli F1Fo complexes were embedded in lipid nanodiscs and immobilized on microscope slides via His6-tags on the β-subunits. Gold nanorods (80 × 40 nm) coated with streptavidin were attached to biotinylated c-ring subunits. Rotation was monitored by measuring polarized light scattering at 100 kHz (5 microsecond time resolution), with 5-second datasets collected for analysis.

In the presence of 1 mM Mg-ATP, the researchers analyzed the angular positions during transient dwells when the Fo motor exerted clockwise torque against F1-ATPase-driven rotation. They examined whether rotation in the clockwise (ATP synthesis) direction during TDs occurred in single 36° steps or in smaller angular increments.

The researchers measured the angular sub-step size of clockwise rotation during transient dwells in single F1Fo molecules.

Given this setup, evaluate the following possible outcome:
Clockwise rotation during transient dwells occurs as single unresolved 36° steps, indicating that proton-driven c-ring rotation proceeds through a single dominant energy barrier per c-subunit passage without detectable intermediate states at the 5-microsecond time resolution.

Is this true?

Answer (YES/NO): NO